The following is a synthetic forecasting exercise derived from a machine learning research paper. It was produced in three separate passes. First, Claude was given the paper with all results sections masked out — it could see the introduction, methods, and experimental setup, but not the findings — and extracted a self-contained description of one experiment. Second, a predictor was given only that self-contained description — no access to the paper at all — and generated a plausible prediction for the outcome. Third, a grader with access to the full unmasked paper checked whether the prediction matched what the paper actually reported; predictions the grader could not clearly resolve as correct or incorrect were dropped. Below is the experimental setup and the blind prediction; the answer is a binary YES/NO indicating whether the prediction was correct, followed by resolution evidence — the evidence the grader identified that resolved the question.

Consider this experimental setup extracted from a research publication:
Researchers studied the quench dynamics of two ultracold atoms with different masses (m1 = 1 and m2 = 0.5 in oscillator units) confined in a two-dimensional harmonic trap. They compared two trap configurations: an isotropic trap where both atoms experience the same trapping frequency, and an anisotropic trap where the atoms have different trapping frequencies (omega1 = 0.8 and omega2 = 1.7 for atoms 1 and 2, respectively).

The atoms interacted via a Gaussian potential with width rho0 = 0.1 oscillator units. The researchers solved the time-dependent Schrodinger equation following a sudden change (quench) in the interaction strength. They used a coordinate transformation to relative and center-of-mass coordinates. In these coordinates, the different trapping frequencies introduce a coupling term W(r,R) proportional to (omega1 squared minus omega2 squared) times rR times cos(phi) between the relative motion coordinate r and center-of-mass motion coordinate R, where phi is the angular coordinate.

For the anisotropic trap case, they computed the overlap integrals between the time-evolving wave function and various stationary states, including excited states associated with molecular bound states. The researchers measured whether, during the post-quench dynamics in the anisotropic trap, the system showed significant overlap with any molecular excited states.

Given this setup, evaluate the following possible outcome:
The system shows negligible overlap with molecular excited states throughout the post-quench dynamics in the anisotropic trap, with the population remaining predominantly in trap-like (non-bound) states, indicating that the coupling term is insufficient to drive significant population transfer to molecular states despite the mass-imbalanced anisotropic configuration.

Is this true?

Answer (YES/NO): NO